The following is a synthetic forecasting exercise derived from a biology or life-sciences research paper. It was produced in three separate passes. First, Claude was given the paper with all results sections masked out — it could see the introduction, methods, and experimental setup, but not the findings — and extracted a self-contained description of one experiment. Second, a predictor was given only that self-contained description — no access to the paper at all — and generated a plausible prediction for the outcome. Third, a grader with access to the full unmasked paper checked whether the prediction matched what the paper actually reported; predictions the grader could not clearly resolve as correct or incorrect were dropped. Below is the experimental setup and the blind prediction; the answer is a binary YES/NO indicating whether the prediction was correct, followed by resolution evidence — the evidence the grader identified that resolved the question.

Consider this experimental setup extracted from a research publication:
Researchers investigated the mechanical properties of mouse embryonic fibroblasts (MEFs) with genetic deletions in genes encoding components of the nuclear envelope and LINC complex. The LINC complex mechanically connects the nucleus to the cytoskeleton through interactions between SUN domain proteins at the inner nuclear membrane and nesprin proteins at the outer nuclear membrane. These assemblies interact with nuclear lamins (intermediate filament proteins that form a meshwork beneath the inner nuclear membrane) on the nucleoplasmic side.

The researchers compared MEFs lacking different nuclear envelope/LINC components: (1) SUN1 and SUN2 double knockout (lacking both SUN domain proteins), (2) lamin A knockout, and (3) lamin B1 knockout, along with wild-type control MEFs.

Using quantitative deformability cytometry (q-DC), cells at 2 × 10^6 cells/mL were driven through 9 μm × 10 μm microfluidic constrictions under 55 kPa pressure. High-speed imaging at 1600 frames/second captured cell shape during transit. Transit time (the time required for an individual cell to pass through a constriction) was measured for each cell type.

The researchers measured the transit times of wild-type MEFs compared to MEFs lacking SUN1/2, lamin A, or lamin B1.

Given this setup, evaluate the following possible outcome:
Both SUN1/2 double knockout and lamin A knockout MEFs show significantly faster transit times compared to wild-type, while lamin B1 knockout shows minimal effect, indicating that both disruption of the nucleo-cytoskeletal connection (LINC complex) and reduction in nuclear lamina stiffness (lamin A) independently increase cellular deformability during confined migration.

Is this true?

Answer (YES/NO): NO